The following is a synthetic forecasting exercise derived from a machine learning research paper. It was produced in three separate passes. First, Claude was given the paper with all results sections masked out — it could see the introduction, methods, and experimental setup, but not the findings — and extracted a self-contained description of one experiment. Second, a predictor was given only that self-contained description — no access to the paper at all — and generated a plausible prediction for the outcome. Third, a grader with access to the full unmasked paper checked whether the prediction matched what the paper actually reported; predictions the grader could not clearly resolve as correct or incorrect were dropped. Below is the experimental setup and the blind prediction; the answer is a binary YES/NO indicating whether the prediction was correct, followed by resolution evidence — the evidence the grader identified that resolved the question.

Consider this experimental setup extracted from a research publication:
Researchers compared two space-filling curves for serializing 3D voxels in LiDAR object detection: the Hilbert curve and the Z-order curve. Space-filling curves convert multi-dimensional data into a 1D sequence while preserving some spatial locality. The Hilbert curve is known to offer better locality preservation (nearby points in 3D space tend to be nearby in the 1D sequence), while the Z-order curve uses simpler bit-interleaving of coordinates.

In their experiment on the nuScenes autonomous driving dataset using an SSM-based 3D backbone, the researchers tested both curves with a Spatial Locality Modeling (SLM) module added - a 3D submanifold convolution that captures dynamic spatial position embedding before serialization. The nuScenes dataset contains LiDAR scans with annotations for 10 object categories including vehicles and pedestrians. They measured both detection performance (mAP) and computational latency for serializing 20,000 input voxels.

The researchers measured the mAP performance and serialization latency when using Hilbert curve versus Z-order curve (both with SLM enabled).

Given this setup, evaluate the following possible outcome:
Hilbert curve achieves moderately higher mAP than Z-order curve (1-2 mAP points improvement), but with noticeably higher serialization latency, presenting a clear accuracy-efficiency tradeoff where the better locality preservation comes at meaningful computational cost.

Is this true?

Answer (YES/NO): NO